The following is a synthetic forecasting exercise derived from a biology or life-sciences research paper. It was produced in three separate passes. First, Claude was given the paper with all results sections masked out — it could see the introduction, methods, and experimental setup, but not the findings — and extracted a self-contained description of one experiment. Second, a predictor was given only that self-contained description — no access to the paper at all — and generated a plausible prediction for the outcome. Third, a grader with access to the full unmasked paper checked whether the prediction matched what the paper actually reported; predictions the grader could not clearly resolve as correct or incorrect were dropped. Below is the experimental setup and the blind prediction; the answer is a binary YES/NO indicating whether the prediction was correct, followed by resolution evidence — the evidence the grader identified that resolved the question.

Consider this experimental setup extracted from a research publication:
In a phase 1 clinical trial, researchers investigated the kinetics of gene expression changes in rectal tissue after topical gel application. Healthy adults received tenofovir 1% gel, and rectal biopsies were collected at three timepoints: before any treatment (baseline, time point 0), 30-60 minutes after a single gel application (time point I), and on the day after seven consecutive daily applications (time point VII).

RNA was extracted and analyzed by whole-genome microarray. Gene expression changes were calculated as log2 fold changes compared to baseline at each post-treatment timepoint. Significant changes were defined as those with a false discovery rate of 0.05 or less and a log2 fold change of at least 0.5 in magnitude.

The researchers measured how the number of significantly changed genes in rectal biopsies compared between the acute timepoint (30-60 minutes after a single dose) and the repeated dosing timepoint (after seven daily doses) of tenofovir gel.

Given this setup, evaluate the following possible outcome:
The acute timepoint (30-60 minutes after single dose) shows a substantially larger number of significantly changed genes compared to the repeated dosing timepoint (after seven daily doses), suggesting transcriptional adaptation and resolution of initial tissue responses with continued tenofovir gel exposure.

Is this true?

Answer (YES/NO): NO